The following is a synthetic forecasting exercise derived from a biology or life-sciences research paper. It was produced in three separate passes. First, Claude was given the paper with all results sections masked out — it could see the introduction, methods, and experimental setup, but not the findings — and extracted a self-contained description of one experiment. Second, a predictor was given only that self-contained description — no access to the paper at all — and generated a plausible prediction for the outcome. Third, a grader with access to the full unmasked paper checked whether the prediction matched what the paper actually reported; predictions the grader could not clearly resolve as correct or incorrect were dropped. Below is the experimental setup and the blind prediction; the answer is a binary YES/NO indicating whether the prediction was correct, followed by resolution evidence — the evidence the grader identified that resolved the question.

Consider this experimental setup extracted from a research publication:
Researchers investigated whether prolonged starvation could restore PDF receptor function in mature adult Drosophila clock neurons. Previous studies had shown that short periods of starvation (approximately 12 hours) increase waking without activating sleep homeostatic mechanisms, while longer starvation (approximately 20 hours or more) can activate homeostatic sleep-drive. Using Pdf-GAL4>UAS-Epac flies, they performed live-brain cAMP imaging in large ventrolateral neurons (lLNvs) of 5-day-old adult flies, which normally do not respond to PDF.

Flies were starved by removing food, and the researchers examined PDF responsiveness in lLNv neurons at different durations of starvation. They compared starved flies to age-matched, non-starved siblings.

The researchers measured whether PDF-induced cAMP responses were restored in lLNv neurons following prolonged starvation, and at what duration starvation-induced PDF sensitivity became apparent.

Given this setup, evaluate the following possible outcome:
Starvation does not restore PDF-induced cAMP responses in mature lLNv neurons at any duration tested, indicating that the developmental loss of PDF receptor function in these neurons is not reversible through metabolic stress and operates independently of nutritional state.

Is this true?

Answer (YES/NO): NO